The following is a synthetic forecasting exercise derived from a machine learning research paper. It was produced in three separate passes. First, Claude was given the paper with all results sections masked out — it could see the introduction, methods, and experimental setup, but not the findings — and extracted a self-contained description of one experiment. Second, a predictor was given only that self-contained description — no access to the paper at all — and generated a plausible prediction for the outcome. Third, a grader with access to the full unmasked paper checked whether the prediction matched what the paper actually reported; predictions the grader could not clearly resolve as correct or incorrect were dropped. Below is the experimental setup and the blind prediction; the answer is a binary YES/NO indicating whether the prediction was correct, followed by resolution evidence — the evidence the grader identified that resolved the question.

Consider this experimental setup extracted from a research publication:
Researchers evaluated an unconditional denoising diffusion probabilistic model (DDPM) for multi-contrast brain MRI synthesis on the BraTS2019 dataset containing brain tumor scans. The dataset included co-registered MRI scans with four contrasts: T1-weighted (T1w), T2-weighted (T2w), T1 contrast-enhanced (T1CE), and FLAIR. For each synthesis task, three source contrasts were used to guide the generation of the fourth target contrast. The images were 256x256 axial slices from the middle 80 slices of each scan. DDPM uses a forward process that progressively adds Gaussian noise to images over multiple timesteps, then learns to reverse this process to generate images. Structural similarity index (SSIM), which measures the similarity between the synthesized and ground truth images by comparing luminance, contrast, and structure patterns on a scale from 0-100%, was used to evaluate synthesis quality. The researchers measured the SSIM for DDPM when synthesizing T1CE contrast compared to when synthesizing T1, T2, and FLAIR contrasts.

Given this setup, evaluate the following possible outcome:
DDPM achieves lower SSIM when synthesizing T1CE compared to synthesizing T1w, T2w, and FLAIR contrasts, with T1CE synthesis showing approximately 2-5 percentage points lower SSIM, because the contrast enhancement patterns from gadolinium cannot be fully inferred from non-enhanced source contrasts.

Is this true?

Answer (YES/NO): NO